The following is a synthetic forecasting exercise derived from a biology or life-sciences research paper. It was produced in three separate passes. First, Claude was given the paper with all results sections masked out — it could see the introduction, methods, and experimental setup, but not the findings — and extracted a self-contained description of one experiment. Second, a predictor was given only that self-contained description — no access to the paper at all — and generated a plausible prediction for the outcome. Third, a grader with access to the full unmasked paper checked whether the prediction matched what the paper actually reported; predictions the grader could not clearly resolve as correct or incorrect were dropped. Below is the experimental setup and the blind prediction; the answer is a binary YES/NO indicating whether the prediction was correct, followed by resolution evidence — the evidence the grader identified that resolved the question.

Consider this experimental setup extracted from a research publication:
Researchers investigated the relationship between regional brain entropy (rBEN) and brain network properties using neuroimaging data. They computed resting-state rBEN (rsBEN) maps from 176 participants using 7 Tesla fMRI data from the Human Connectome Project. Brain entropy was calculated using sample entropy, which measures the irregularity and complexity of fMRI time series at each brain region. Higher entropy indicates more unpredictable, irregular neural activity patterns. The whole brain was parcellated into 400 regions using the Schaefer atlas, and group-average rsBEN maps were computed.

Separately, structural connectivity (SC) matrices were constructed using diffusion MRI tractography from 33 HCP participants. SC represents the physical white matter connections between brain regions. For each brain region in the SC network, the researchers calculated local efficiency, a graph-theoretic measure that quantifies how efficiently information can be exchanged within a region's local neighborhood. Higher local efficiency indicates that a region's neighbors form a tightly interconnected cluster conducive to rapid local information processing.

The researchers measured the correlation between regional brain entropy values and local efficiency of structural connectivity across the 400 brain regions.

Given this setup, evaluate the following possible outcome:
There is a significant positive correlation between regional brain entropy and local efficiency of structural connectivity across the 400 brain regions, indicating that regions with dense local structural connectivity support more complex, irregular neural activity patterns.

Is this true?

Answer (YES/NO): NO